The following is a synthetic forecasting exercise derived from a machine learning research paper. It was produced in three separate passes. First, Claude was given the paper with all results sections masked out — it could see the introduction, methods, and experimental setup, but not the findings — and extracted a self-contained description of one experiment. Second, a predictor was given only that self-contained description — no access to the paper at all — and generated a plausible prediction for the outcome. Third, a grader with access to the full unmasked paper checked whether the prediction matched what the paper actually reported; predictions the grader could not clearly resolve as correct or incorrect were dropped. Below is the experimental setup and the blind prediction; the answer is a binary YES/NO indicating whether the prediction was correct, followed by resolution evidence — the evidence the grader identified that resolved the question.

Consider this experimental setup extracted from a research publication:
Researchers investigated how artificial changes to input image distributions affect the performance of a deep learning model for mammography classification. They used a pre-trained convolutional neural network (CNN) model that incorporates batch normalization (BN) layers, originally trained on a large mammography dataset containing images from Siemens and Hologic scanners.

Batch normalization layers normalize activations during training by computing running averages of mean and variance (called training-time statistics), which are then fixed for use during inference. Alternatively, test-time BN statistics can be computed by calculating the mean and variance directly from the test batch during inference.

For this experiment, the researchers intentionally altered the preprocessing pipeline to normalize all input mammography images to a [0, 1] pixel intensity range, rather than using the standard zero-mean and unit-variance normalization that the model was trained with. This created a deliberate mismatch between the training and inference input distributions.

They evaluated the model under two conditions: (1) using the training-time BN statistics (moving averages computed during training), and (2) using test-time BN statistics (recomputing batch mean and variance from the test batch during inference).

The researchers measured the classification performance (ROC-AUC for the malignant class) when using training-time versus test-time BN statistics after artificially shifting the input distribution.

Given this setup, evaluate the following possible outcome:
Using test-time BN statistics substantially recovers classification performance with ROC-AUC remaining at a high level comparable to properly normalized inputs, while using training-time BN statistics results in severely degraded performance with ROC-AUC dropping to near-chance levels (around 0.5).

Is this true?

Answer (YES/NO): NO